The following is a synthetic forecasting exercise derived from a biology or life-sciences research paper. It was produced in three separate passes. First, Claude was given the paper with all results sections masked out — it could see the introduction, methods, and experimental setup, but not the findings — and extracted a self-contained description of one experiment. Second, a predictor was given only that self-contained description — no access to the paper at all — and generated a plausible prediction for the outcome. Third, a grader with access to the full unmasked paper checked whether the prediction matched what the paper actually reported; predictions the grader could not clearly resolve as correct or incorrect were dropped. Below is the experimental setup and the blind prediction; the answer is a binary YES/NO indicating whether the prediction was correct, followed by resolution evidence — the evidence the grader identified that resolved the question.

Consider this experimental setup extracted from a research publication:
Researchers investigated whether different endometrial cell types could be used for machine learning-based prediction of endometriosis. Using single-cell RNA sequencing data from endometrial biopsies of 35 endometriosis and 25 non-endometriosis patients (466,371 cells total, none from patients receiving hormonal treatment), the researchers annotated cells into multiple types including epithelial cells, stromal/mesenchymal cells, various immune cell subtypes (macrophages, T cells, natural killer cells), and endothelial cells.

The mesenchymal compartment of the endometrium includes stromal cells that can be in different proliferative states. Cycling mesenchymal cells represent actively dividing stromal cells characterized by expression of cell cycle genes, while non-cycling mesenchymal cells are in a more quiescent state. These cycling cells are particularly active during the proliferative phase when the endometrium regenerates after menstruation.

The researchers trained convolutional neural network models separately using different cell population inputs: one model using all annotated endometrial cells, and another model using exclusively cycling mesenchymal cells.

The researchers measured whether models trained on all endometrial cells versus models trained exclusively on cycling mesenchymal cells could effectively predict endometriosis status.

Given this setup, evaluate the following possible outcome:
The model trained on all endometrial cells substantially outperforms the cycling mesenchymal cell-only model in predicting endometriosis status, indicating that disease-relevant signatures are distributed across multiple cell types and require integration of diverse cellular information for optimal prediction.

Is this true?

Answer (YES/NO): NO